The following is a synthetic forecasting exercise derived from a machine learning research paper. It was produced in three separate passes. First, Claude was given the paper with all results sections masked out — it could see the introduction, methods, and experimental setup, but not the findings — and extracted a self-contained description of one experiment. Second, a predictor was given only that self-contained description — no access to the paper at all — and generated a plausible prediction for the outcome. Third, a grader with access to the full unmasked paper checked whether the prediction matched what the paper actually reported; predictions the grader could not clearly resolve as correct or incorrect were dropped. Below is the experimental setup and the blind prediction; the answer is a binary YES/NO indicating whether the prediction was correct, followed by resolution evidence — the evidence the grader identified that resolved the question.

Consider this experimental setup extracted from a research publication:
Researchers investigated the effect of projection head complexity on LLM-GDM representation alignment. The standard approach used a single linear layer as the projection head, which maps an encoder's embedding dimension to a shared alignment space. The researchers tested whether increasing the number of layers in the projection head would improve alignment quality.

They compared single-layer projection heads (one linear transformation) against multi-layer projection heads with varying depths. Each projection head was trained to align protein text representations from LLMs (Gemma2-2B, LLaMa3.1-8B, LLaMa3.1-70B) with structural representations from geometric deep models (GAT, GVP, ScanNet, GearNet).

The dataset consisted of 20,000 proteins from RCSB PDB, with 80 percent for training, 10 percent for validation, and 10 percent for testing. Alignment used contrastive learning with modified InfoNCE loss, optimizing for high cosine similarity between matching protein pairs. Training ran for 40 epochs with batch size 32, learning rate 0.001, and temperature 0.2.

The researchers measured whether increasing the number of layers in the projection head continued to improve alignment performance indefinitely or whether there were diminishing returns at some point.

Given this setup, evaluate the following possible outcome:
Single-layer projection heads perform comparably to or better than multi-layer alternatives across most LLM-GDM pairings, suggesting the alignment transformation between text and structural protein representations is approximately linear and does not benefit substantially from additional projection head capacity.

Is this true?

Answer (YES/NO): NO